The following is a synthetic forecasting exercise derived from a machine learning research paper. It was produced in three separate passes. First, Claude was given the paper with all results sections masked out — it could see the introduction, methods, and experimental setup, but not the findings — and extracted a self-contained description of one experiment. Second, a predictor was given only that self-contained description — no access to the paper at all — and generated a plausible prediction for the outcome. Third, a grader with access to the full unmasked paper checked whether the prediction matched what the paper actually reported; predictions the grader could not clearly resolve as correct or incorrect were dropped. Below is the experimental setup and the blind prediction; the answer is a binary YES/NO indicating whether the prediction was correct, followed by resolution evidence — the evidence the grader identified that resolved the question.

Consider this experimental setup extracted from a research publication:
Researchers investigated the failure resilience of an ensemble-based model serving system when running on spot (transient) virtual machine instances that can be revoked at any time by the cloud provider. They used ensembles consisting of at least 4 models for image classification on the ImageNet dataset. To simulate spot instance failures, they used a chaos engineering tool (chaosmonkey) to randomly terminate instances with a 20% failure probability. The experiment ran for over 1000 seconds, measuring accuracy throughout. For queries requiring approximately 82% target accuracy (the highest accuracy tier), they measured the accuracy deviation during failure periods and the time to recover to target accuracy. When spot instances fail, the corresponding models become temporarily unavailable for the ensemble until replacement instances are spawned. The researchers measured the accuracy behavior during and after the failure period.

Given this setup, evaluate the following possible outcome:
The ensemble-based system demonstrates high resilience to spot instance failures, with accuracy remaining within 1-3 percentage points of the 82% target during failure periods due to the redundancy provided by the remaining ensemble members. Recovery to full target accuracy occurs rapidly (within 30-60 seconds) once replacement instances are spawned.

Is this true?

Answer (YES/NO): NO